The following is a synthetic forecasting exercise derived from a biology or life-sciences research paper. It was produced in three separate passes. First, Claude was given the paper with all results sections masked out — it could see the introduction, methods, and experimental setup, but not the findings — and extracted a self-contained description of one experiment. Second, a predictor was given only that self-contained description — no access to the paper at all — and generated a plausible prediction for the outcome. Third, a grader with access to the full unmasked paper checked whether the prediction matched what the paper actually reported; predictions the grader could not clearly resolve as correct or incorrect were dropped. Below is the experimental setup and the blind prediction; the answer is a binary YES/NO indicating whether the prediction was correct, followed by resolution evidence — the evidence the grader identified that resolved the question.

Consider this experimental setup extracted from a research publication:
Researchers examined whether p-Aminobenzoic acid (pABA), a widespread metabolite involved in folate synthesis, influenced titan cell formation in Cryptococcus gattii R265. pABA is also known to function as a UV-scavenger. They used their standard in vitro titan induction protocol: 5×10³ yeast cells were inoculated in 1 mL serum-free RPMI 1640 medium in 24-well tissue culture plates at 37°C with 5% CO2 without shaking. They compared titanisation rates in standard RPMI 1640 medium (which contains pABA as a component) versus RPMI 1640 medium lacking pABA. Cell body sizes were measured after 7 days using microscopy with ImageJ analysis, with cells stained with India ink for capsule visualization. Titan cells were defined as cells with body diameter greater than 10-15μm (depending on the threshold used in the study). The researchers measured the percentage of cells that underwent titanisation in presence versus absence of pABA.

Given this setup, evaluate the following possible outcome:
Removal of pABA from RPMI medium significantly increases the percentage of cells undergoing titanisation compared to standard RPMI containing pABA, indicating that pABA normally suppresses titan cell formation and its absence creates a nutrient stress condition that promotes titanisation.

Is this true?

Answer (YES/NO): NO